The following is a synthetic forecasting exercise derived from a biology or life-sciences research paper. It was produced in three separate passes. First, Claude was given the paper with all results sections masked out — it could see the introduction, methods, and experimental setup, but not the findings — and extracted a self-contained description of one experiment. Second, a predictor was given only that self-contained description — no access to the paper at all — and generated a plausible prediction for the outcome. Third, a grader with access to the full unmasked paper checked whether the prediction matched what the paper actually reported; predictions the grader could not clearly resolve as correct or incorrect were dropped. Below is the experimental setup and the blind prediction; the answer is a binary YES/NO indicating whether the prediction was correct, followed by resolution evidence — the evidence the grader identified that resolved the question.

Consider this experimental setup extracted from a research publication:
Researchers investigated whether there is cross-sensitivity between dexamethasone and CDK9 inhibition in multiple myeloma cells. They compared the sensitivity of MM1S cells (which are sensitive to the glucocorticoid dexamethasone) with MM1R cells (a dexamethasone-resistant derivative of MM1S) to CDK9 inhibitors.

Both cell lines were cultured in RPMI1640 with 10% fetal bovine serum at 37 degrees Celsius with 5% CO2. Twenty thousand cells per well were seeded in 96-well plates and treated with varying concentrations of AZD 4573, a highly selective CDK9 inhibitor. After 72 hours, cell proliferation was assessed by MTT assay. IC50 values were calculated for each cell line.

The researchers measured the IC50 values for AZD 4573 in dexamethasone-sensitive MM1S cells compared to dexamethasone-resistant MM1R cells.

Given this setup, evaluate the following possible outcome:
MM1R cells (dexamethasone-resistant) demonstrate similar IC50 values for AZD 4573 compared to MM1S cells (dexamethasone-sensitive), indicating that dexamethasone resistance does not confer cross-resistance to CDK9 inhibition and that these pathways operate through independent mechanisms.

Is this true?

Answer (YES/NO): YES